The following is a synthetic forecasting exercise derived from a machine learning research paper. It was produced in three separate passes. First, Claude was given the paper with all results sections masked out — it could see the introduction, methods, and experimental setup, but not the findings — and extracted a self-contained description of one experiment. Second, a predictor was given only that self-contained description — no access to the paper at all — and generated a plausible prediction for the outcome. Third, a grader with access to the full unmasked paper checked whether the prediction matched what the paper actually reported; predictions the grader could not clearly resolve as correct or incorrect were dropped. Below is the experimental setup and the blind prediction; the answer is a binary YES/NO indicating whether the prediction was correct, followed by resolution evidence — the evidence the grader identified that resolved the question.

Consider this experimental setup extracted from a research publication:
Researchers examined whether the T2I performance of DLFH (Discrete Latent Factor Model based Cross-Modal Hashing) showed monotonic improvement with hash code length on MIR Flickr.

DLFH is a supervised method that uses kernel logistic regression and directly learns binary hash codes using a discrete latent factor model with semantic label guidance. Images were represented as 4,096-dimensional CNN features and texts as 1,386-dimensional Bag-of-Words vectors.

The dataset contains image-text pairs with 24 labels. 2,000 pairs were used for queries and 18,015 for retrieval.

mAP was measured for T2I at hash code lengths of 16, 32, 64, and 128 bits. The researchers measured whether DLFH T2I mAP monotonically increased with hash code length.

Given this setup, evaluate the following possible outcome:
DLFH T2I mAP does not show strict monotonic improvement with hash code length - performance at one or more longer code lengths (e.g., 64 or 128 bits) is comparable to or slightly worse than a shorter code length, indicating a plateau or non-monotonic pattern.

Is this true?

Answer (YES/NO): YES